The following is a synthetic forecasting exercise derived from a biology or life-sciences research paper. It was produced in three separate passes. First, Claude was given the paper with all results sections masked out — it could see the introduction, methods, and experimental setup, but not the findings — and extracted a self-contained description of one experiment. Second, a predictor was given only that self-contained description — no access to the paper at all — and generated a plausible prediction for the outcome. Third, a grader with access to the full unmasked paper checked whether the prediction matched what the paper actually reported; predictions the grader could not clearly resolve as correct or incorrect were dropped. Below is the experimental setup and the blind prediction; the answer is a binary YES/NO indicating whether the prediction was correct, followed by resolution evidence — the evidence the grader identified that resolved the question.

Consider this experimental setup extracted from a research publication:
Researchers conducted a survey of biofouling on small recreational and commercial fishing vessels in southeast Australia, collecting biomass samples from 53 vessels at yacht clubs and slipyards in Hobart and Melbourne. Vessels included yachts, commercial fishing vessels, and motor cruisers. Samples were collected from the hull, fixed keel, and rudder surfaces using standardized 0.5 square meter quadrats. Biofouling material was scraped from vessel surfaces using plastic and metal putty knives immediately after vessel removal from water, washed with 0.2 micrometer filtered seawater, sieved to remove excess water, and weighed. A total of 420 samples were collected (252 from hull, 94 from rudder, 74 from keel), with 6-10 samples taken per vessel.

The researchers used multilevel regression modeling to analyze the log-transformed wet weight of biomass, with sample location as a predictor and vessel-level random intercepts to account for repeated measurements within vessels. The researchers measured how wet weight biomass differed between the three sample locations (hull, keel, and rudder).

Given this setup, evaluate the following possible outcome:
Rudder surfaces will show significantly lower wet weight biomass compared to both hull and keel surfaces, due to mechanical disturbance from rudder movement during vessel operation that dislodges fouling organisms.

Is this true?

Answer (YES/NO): NO